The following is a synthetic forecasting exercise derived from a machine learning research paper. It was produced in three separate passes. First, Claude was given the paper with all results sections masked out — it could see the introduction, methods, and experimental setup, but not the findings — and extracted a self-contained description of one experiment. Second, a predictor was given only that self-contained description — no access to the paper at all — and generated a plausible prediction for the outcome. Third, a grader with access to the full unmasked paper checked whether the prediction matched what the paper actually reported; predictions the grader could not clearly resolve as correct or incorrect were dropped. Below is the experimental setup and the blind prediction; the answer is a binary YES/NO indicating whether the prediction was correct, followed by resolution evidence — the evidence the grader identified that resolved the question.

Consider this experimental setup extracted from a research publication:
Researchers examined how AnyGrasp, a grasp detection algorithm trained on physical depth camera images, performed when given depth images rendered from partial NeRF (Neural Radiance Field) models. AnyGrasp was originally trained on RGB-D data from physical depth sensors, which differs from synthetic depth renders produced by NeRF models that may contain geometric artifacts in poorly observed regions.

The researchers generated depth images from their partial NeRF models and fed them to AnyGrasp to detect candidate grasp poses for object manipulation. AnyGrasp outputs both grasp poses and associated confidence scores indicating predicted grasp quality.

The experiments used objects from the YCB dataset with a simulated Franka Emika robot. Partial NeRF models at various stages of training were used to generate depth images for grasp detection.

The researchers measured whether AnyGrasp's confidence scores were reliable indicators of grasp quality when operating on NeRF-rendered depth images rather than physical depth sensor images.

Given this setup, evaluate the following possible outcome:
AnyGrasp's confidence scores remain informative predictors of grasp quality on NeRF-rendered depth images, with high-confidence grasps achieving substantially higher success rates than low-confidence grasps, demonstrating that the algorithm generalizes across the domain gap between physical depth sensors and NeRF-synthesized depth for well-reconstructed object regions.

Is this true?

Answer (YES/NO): NO